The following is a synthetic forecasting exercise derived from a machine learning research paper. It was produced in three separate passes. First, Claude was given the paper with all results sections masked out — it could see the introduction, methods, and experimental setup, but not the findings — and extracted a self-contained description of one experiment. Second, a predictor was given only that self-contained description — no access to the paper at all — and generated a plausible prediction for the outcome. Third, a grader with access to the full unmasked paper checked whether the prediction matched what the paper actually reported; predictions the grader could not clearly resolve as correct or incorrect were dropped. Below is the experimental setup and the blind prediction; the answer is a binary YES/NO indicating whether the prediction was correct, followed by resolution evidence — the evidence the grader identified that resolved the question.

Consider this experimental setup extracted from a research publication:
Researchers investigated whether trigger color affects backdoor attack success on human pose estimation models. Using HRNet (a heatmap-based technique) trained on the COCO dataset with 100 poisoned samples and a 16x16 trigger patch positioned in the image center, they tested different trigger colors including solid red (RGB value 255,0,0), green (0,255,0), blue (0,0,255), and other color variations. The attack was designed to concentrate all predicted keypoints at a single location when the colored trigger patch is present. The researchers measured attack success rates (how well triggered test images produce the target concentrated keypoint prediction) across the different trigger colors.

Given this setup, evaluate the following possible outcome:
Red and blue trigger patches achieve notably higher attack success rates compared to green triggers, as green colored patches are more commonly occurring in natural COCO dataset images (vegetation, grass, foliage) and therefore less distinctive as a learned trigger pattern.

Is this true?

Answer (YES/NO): NO